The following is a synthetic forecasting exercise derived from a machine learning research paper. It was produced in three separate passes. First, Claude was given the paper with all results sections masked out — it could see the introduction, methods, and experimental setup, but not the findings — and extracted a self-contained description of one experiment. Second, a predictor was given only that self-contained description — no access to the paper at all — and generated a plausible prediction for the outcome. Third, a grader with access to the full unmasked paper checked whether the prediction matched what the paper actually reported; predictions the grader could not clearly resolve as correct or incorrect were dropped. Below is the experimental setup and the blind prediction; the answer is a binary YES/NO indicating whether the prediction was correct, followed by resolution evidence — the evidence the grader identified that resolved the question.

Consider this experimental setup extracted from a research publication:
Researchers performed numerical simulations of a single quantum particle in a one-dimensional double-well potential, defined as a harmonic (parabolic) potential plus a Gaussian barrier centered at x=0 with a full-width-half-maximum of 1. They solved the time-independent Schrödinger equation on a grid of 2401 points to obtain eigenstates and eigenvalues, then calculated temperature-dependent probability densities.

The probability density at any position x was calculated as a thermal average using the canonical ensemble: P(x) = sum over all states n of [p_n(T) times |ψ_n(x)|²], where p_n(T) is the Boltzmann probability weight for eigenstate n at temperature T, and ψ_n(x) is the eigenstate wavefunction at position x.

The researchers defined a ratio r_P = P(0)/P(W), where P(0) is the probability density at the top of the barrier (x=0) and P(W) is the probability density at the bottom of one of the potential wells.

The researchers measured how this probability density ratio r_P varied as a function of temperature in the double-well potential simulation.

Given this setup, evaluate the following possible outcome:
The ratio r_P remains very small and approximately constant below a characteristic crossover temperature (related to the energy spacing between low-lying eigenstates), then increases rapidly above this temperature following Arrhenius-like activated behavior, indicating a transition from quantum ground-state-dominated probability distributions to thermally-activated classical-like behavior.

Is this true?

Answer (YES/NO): NO